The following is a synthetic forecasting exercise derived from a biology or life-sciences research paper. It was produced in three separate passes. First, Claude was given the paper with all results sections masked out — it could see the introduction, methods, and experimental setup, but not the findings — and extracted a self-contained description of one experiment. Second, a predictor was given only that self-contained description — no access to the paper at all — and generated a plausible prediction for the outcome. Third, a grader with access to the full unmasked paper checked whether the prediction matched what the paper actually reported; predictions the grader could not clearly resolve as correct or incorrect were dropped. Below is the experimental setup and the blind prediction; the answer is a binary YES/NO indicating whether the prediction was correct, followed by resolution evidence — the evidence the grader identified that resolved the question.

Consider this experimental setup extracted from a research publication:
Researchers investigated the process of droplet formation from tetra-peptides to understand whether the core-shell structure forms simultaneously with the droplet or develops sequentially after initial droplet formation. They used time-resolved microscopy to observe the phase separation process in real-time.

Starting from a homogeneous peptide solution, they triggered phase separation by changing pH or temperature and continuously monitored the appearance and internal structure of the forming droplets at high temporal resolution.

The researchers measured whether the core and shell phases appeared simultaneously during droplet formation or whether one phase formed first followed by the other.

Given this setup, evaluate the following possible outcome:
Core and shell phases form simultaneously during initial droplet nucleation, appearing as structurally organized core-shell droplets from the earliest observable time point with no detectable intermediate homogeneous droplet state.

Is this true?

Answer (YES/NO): YES